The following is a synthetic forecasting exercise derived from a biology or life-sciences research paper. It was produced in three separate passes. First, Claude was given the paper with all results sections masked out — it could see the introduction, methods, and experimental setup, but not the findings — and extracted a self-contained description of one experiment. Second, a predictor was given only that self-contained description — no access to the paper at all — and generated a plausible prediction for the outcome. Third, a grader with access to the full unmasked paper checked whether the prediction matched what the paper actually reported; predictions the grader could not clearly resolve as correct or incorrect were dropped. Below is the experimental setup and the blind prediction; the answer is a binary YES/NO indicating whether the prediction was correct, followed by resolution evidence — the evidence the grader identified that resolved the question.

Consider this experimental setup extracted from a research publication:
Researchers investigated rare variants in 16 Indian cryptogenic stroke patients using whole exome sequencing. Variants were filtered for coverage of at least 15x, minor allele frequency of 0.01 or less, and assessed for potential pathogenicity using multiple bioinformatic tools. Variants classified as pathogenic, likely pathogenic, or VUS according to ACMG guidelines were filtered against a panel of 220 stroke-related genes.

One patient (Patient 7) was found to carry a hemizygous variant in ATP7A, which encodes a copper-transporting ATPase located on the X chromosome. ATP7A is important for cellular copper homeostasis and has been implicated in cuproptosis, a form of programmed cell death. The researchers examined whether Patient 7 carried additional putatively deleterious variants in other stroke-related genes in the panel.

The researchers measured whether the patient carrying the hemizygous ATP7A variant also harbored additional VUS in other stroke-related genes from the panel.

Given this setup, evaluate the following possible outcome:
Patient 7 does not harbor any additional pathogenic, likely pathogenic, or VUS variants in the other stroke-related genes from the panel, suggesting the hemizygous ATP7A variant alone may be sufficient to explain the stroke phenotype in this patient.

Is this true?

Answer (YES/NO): NO